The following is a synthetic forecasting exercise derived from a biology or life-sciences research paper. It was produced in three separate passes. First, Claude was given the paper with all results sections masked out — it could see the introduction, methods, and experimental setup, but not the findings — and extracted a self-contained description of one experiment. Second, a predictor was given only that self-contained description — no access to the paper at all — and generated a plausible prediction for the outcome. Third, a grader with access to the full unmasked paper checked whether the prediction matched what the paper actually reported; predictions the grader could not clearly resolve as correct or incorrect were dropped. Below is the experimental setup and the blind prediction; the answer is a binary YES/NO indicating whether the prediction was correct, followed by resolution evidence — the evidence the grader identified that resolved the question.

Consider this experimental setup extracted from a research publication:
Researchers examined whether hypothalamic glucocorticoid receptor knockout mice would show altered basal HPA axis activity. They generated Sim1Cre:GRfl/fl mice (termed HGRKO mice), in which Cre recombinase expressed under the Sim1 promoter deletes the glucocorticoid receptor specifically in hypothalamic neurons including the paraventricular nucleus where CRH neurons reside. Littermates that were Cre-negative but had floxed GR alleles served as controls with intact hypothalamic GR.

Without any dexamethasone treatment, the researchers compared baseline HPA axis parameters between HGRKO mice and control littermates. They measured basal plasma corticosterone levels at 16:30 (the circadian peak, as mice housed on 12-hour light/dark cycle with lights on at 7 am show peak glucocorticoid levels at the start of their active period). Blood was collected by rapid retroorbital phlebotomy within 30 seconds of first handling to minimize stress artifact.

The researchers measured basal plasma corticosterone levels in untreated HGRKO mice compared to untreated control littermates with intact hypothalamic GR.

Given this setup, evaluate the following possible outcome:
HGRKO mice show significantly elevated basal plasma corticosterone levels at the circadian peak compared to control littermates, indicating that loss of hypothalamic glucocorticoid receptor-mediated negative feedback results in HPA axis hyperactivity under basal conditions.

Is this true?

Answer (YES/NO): YES